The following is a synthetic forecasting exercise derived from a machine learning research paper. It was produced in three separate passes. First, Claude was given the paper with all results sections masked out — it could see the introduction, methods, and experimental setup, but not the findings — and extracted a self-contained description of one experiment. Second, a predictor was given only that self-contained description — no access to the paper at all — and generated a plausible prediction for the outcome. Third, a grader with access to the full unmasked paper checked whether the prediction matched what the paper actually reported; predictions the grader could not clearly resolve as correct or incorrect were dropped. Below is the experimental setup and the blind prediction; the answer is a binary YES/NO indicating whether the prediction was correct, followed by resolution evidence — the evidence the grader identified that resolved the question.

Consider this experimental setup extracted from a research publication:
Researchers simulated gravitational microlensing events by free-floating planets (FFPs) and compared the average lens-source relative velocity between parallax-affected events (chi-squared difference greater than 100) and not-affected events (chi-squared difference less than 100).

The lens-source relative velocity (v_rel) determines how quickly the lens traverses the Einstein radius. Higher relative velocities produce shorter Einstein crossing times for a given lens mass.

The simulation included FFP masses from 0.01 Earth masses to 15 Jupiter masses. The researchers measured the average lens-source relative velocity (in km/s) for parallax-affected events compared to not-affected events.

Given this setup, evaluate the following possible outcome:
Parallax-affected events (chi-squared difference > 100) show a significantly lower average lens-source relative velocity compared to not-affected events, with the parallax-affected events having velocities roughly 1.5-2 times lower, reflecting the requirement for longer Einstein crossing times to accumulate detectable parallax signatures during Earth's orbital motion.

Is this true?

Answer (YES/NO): YES